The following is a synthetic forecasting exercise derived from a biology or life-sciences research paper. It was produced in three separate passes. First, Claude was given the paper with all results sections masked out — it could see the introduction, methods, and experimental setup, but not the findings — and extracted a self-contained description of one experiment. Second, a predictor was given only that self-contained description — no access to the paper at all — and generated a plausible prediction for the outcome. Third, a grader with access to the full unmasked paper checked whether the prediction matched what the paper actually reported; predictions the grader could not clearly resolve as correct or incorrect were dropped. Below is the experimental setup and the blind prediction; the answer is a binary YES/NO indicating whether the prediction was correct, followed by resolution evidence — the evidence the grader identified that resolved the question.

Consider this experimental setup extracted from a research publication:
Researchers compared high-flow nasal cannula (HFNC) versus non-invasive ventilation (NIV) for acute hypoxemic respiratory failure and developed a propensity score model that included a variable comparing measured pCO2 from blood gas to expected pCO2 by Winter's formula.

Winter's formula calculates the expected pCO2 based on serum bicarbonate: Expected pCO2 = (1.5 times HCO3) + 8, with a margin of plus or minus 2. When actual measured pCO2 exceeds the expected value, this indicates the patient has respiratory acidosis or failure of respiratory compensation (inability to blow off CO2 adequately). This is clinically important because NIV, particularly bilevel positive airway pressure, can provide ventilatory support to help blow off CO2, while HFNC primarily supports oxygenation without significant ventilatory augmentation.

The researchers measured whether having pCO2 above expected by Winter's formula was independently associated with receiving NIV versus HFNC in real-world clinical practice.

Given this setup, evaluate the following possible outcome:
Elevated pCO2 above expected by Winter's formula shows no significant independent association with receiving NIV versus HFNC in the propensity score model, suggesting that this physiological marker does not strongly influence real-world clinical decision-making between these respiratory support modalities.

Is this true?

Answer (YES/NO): NO